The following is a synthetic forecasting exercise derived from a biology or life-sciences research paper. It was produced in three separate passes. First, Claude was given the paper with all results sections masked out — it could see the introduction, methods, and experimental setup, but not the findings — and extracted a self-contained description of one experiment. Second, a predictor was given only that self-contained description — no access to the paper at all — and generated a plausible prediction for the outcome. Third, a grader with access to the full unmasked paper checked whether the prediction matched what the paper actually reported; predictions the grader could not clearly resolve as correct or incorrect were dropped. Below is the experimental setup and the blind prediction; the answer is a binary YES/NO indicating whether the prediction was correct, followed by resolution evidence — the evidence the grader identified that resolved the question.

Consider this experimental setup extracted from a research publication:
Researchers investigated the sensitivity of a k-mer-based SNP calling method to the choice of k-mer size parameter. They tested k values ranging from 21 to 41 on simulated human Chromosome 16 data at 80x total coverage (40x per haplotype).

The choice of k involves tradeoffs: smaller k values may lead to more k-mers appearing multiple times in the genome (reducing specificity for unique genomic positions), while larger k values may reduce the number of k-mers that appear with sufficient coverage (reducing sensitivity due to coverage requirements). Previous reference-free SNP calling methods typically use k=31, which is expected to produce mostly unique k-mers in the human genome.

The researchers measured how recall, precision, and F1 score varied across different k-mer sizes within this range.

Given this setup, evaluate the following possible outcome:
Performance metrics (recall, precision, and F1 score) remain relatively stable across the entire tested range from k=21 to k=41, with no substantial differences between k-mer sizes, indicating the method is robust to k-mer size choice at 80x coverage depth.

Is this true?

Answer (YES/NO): YES